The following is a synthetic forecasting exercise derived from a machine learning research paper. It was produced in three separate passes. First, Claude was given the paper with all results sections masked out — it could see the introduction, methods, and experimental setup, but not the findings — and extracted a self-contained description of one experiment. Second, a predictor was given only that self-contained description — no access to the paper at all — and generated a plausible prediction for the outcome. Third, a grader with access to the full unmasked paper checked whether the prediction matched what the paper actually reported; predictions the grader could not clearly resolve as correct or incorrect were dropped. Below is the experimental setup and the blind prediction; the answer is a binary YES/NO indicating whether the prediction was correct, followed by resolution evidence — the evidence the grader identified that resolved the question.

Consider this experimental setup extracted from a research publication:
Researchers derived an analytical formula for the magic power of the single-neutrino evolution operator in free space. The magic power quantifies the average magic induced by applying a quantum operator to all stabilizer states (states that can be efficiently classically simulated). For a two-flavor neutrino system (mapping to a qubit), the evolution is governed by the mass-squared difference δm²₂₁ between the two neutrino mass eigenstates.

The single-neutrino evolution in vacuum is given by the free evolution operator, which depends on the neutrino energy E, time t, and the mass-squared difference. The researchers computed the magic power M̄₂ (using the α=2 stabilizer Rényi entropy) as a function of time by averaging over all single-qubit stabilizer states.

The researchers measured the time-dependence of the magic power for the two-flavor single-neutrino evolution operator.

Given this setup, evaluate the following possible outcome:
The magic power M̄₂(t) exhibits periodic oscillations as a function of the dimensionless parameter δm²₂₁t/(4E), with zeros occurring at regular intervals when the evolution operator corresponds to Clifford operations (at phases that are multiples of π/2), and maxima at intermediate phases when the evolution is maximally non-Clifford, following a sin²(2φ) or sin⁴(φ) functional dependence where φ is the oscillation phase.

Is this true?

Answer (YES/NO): NO